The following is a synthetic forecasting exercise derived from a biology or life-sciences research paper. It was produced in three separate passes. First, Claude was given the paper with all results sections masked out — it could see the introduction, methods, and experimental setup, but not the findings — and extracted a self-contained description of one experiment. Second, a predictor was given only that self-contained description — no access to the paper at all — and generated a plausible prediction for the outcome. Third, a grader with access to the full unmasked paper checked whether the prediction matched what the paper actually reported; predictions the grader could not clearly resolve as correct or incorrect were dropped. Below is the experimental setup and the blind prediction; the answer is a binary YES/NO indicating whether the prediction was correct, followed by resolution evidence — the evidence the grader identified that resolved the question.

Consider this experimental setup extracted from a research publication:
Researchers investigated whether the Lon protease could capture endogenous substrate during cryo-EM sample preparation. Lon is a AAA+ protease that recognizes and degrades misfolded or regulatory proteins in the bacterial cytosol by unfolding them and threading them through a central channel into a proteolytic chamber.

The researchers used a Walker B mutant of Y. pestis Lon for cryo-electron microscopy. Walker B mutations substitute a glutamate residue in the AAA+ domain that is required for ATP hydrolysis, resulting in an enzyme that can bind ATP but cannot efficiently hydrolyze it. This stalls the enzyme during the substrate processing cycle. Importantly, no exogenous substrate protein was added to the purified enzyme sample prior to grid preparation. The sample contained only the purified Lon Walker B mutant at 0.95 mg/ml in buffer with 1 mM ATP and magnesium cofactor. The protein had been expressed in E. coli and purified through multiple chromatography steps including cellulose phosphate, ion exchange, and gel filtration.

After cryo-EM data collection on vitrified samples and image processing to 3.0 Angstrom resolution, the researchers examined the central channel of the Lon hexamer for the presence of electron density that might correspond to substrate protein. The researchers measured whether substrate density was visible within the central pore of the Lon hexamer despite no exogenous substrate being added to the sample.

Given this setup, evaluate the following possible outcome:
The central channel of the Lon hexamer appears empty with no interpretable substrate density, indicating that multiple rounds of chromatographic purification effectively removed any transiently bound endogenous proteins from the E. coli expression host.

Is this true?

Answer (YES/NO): NO